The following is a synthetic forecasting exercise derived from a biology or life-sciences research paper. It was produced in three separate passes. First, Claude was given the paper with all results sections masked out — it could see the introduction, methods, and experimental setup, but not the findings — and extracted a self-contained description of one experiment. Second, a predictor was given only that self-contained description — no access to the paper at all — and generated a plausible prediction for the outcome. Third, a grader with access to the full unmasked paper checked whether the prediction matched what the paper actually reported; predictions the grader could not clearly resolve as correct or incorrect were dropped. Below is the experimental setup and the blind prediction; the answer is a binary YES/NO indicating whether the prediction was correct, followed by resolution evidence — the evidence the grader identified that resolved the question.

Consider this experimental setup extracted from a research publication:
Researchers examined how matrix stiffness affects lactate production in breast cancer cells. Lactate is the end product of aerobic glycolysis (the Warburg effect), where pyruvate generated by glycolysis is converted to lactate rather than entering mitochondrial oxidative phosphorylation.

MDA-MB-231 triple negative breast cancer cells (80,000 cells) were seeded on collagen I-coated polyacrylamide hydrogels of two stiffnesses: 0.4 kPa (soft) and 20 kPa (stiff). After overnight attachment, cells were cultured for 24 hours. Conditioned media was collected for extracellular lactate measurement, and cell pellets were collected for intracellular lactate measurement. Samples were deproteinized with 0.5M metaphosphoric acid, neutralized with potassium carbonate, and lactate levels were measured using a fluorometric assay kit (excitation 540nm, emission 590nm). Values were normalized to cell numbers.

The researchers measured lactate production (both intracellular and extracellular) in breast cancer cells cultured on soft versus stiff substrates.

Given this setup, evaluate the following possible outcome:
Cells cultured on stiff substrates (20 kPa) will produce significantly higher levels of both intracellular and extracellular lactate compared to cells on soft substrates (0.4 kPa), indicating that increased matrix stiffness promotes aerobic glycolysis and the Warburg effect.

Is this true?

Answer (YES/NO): NO